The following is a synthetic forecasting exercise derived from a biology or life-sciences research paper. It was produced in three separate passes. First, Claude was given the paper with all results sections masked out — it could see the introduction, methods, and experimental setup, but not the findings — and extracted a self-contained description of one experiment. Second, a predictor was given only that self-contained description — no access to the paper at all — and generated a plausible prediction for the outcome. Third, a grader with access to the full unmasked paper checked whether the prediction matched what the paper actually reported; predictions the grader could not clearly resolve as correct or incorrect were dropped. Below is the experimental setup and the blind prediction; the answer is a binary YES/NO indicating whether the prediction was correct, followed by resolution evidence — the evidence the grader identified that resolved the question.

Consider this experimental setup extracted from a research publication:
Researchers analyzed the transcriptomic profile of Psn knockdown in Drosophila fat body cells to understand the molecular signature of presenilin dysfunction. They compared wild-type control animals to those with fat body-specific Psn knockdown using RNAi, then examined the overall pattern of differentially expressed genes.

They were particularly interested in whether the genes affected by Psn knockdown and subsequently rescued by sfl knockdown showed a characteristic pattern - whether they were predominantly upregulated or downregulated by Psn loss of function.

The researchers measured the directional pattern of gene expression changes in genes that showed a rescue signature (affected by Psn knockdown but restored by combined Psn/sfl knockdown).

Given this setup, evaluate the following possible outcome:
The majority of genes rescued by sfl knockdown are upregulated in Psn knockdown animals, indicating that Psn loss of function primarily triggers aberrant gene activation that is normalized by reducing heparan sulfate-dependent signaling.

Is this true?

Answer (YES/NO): NO